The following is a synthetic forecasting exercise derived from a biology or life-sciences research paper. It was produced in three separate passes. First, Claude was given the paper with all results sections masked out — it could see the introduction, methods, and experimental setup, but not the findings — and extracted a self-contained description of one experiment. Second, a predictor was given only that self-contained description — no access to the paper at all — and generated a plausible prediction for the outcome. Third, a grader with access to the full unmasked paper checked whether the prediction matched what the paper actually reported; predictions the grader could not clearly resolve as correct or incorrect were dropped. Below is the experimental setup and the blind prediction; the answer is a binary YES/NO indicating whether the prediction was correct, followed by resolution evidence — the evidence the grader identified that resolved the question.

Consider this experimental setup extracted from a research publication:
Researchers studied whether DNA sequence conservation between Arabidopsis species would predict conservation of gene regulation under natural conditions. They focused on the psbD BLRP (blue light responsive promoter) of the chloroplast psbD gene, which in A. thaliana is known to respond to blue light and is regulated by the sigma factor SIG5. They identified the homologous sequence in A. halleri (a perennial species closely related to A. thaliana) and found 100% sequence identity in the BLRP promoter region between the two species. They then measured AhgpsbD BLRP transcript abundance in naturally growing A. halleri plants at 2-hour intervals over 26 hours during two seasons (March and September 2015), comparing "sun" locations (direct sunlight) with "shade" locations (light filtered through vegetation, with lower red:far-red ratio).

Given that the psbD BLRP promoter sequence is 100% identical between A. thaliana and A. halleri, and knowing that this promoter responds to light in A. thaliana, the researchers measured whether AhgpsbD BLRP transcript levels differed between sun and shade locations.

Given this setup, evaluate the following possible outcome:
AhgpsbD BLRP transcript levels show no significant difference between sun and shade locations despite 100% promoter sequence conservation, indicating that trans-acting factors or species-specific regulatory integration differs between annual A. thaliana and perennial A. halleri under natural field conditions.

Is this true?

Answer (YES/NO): NO